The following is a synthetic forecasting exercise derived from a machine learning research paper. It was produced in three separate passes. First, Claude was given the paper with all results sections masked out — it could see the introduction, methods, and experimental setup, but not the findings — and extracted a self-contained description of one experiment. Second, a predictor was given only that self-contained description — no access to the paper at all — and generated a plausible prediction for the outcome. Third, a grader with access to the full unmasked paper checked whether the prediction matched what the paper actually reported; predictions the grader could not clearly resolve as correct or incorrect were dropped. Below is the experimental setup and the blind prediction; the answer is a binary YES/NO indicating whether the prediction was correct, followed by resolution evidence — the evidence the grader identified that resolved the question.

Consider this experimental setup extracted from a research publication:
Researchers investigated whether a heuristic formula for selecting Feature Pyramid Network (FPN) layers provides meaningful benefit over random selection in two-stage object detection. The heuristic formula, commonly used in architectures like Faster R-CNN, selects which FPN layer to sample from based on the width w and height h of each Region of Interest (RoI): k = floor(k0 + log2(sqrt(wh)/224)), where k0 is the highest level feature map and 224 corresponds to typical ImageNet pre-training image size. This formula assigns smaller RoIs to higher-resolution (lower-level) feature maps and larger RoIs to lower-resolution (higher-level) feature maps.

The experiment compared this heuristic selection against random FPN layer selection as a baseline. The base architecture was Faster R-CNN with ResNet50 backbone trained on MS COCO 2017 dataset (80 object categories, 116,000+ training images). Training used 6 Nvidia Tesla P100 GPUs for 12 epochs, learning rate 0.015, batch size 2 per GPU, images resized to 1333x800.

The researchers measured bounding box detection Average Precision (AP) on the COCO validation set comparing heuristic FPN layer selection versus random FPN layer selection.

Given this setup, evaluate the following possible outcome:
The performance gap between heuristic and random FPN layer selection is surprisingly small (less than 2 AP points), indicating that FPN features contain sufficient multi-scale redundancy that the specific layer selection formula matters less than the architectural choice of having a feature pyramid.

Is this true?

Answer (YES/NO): YES